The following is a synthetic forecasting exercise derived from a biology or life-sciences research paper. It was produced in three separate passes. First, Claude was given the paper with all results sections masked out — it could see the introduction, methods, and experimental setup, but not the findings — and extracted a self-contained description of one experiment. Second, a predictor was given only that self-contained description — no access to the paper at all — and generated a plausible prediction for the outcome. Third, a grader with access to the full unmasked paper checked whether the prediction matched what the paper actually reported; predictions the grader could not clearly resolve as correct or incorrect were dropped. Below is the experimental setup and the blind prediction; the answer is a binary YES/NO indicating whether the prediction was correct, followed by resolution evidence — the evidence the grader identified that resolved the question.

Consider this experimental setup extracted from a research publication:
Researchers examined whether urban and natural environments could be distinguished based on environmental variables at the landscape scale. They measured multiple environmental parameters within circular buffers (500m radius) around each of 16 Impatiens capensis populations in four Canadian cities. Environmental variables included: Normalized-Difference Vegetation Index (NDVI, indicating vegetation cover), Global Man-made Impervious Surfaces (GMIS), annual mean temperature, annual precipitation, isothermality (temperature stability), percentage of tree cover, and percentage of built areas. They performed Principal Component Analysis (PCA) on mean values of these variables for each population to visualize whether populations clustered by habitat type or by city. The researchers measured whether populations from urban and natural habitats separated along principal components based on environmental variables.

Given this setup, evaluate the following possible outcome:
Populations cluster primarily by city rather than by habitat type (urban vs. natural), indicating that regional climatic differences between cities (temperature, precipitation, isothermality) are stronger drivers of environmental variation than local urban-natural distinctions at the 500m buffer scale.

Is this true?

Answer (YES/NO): NO